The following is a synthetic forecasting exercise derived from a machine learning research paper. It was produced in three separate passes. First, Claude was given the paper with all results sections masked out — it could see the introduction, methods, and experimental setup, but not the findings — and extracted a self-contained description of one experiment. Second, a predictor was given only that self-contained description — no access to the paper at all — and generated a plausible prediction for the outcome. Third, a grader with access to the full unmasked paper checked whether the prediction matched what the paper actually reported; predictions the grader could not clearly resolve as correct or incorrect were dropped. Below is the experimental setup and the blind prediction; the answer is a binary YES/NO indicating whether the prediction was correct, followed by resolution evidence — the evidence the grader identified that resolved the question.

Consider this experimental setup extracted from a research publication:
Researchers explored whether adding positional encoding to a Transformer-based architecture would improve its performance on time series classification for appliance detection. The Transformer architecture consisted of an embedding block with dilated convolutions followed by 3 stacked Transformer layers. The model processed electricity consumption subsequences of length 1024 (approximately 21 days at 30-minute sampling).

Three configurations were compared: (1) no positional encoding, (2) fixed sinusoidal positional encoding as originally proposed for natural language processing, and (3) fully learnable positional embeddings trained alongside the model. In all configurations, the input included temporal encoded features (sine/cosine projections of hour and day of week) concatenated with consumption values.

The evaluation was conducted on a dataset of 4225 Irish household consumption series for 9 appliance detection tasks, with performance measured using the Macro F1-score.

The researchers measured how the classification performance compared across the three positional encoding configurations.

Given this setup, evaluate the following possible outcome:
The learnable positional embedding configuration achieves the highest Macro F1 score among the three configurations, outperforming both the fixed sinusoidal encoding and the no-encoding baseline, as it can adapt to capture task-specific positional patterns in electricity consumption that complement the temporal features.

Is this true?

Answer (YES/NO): NO